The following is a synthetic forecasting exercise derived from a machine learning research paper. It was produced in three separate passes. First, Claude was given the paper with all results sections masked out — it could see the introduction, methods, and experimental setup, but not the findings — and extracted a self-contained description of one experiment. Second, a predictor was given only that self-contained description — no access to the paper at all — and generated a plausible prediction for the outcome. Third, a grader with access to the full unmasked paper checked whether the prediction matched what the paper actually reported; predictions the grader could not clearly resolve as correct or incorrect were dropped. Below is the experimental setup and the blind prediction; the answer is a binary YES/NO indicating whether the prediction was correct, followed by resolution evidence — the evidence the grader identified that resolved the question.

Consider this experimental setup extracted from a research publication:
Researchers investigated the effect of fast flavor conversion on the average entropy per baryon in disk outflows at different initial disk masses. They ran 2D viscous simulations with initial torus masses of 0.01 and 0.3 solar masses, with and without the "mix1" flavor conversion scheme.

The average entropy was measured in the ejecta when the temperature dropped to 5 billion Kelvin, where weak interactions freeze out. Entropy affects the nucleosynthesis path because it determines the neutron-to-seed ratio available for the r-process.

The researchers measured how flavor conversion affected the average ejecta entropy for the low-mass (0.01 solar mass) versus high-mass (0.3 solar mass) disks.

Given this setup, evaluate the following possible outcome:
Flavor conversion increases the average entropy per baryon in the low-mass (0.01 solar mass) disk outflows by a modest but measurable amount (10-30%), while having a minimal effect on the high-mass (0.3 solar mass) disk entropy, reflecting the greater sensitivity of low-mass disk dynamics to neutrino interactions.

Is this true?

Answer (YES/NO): NO